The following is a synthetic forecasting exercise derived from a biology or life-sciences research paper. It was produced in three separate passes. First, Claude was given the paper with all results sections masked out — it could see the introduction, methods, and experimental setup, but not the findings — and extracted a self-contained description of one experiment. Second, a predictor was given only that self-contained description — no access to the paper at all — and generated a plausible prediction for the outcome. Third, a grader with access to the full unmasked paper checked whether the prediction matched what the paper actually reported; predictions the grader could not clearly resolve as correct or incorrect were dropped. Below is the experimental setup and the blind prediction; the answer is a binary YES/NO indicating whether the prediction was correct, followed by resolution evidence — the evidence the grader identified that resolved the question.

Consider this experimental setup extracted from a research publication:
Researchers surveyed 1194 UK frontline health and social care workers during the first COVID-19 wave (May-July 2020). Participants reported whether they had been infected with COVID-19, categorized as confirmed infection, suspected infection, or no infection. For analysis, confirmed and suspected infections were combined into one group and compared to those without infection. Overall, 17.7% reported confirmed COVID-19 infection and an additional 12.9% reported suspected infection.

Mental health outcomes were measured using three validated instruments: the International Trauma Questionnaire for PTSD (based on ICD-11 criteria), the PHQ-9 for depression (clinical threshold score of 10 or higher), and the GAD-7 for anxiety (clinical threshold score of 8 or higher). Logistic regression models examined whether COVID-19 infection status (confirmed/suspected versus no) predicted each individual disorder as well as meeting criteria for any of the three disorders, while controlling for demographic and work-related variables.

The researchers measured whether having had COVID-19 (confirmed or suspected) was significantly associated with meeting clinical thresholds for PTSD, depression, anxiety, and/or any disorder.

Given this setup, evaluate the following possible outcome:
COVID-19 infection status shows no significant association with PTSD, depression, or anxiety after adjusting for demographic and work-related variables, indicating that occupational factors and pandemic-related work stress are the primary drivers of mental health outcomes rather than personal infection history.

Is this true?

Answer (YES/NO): NO